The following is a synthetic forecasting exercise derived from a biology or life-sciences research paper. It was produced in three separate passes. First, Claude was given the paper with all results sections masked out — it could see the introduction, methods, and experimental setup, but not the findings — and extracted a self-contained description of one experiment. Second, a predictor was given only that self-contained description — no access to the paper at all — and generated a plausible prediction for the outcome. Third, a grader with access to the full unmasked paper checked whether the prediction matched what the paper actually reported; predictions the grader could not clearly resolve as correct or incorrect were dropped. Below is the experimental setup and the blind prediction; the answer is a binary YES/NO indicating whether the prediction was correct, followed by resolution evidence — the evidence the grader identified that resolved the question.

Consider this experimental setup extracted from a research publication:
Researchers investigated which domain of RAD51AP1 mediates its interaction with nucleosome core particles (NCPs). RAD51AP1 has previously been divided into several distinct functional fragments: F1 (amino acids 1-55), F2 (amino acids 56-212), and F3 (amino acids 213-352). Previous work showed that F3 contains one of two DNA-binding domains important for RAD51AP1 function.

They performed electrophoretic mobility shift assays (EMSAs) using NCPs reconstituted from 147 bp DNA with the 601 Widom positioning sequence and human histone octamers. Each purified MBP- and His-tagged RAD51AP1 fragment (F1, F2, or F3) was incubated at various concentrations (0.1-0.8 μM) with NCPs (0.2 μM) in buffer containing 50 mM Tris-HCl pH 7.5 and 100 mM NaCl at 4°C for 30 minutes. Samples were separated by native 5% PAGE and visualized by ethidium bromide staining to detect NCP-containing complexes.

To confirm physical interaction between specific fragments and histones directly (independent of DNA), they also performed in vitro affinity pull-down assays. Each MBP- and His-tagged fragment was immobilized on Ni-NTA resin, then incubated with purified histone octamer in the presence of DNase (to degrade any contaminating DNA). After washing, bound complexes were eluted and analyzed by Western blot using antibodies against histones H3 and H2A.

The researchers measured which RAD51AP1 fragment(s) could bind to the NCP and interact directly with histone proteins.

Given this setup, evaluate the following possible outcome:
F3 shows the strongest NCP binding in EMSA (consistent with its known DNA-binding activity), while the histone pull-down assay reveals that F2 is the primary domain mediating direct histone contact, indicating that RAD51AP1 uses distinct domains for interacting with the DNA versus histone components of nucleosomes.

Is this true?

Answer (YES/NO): NO